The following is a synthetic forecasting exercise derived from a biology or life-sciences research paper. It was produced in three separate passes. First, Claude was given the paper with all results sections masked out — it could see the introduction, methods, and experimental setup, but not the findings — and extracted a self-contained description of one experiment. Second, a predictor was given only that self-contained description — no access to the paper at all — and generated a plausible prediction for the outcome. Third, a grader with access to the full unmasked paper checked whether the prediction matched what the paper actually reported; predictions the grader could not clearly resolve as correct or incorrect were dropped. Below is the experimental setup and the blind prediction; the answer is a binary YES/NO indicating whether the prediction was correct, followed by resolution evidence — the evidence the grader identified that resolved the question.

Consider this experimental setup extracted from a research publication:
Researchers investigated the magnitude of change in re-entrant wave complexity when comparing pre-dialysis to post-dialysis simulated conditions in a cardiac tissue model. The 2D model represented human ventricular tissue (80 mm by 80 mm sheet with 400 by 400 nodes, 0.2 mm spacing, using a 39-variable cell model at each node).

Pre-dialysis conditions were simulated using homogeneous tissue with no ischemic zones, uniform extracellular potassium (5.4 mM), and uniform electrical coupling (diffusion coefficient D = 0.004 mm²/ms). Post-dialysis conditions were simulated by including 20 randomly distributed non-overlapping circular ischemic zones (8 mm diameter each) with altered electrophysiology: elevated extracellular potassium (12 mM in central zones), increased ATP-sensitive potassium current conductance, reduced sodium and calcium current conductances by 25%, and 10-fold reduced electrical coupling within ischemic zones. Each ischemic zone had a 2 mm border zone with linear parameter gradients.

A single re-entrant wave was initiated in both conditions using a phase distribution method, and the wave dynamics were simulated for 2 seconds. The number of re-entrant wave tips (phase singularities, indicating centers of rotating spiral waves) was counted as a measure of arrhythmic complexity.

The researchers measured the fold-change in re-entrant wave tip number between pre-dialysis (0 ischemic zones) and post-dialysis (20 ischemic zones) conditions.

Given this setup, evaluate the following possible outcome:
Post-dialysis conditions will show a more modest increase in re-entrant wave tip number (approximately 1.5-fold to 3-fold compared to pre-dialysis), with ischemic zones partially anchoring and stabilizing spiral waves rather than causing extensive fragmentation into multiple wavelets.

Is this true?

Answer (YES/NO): NO